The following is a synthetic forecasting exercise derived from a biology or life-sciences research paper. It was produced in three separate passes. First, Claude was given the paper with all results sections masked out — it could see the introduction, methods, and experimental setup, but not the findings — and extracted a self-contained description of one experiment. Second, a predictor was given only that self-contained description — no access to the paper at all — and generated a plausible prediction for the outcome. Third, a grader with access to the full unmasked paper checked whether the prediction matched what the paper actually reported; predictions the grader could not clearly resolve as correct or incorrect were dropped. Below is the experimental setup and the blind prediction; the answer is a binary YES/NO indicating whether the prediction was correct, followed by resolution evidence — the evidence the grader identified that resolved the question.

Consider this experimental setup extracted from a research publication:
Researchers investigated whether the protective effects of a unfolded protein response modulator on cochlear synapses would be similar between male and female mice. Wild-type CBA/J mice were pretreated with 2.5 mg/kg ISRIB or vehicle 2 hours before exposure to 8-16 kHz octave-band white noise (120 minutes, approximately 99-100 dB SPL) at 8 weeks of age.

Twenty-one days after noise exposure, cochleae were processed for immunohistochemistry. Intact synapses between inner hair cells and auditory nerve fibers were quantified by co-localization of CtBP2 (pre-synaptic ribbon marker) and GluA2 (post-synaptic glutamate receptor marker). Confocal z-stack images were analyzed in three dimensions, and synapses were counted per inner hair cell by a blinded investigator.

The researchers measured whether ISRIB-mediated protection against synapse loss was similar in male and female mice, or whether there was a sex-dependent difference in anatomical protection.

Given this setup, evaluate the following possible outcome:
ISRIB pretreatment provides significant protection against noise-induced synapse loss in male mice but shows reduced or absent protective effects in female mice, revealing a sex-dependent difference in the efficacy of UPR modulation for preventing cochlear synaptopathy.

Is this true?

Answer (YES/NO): NO